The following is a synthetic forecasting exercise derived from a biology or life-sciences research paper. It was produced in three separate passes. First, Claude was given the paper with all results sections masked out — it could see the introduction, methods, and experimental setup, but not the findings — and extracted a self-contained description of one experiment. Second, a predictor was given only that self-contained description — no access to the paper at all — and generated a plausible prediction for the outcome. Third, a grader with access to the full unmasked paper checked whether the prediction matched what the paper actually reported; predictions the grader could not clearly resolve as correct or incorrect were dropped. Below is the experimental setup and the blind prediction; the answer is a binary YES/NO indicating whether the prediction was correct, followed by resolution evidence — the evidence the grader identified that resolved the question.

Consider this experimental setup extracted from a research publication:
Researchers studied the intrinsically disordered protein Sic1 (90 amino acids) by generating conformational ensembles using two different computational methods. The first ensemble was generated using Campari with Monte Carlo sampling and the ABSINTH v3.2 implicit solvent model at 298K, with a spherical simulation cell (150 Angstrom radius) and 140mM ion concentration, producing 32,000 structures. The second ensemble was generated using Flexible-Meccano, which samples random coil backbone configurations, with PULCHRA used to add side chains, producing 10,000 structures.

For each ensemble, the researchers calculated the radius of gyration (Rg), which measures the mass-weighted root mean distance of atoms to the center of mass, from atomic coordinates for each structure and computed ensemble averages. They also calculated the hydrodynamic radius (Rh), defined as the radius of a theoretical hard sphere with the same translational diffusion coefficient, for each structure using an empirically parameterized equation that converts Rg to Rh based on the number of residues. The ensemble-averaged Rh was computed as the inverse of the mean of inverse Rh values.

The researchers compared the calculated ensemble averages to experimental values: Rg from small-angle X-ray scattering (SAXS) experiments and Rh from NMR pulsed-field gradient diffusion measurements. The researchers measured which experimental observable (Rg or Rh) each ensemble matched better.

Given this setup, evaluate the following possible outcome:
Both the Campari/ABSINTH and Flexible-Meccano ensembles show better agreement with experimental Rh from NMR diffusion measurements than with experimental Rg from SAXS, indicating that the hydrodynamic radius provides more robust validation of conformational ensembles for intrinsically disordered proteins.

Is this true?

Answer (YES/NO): NO